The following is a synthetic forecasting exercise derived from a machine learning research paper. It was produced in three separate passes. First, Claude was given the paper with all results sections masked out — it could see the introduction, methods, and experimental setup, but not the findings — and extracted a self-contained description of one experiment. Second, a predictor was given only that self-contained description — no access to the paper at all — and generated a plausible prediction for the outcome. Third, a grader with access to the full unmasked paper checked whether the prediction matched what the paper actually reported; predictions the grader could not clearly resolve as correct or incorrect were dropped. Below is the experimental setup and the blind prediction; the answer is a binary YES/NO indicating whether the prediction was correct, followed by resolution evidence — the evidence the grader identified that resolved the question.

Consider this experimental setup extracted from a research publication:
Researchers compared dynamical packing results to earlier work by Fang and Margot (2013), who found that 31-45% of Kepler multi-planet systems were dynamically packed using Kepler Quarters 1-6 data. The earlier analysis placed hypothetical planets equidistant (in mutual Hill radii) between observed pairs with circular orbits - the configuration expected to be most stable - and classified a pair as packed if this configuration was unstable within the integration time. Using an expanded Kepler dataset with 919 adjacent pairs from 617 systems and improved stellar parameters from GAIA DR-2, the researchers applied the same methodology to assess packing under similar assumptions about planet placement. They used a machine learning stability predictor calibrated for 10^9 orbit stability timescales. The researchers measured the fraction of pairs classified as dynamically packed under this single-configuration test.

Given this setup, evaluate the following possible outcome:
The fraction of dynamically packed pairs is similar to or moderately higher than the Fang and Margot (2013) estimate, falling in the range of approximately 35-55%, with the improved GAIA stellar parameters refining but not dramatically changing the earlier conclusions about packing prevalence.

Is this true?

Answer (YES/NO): NO